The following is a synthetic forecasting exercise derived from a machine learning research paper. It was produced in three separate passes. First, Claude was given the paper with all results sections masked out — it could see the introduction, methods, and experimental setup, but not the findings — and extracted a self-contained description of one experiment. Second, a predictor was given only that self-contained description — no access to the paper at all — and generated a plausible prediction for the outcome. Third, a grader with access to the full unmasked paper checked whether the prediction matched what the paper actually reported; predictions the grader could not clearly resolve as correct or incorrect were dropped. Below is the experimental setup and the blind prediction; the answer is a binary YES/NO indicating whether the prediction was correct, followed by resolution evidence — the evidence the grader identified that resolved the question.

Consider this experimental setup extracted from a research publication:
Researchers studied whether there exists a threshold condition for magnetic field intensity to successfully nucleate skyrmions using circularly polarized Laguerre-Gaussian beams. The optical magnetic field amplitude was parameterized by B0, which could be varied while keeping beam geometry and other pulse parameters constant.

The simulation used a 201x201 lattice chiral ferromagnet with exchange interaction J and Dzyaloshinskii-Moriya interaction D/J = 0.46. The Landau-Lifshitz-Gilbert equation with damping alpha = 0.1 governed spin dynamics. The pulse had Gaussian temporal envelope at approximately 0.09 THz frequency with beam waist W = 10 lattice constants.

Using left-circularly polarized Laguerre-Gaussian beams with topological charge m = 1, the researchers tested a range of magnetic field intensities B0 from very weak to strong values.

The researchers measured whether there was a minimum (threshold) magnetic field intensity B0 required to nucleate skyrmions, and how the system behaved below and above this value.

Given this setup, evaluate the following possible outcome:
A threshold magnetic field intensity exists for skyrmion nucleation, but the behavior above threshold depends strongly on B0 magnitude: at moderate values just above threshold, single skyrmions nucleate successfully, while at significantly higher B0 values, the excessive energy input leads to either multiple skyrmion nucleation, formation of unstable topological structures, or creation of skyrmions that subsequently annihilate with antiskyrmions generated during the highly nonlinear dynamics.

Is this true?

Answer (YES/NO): NO